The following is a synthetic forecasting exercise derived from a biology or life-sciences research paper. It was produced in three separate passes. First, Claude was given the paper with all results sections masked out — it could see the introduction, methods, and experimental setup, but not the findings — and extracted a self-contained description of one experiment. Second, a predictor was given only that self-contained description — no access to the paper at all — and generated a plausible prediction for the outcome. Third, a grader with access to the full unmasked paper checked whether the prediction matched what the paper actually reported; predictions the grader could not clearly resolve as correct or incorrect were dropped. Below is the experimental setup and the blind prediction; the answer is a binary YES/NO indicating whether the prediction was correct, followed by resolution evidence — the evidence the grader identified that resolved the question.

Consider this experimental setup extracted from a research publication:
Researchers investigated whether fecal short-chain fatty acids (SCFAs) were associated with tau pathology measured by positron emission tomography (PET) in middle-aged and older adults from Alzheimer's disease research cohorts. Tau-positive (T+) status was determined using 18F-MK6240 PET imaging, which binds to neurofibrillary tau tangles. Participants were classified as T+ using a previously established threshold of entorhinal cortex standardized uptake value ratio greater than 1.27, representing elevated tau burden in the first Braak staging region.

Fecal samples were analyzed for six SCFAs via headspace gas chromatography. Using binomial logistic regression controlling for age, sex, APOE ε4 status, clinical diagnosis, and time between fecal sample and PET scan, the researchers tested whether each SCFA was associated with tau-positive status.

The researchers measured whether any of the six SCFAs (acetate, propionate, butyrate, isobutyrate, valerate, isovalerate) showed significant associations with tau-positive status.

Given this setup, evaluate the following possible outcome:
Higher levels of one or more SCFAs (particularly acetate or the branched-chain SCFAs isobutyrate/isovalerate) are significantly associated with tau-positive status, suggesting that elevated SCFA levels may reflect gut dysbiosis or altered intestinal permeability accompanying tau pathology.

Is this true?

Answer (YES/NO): NO